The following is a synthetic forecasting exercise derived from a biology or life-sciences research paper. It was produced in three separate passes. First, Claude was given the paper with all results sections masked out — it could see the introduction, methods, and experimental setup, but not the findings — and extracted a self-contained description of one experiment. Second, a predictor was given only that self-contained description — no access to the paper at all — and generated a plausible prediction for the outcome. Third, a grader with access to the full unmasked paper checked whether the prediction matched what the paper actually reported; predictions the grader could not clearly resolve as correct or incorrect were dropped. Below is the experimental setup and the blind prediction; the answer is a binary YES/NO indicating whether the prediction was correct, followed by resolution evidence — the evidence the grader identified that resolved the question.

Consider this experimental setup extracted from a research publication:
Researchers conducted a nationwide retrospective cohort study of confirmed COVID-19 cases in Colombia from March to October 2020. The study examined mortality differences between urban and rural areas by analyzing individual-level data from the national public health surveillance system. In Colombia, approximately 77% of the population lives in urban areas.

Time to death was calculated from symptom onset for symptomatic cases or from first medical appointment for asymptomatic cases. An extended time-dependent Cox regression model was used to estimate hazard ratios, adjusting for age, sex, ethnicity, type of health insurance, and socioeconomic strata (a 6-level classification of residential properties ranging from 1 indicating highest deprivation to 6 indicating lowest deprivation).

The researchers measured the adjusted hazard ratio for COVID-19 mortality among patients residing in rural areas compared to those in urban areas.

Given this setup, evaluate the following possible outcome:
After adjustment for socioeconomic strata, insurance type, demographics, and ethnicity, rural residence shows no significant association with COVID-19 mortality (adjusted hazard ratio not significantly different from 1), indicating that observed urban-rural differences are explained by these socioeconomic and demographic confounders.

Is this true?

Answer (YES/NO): NO